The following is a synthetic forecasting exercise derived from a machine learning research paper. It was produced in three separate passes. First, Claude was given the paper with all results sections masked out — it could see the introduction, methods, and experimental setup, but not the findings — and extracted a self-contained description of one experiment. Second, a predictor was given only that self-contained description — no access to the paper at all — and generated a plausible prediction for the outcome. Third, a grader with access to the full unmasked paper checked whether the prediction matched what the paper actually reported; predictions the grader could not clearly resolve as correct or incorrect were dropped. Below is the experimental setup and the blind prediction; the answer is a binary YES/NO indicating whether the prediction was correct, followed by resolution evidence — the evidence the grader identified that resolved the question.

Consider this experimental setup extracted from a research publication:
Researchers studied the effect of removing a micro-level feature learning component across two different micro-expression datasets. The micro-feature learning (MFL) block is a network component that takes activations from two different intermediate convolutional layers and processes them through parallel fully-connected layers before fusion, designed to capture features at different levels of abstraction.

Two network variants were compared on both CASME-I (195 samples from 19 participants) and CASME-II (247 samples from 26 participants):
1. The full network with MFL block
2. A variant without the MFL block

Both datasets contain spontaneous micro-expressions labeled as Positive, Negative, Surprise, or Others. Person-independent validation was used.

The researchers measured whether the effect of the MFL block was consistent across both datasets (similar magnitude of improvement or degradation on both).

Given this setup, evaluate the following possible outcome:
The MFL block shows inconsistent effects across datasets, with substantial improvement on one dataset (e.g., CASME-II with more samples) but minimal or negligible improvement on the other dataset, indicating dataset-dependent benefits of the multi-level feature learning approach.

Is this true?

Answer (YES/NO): NO